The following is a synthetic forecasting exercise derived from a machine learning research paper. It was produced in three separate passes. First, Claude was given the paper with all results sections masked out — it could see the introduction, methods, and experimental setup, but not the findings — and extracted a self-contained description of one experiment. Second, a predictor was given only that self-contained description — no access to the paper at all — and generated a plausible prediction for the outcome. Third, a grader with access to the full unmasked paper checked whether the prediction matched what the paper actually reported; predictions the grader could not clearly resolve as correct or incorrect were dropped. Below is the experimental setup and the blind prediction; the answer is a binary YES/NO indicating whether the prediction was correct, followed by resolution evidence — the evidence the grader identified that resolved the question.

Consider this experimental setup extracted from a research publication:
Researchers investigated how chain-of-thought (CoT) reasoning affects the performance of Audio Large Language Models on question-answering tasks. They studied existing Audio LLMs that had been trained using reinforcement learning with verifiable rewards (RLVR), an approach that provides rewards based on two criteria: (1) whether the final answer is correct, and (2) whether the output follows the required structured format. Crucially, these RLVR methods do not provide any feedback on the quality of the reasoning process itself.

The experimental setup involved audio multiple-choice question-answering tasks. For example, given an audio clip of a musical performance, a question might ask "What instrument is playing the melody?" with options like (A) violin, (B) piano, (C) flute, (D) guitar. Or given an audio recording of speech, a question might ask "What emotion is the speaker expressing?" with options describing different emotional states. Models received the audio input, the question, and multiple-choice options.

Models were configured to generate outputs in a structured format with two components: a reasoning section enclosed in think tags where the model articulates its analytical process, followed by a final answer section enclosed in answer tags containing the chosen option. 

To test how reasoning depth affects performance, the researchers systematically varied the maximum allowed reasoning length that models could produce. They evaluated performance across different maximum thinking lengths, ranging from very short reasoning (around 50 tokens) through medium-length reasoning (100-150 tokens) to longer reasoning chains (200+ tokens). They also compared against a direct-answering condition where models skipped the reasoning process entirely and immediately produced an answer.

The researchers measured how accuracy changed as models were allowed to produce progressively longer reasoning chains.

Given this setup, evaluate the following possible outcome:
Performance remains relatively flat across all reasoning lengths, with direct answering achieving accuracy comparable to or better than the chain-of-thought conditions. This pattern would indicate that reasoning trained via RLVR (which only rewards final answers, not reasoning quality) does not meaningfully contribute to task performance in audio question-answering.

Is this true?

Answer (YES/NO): NO